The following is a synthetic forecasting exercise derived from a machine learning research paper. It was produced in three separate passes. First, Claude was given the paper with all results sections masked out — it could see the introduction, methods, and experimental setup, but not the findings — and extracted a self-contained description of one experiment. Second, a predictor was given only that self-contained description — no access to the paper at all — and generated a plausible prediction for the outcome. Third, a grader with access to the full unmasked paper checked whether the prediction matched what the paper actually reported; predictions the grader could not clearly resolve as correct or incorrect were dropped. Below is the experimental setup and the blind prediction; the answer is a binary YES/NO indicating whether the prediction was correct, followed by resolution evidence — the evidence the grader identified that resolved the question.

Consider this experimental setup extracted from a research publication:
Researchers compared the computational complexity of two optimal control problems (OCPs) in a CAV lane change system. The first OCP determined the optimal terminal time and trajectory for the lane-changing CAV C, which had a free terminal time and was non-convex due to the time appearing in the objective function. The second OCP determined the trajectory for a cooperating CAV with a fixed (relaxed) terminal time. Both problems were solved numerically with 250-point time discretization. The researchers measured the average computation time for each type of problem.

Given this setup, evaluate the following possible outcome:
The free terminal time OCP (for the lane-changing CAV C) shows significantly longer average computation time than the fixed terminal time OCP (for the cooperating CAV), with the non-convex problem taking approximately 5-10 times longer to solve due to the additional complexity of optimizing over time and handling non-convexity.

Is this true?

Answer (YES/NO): YES